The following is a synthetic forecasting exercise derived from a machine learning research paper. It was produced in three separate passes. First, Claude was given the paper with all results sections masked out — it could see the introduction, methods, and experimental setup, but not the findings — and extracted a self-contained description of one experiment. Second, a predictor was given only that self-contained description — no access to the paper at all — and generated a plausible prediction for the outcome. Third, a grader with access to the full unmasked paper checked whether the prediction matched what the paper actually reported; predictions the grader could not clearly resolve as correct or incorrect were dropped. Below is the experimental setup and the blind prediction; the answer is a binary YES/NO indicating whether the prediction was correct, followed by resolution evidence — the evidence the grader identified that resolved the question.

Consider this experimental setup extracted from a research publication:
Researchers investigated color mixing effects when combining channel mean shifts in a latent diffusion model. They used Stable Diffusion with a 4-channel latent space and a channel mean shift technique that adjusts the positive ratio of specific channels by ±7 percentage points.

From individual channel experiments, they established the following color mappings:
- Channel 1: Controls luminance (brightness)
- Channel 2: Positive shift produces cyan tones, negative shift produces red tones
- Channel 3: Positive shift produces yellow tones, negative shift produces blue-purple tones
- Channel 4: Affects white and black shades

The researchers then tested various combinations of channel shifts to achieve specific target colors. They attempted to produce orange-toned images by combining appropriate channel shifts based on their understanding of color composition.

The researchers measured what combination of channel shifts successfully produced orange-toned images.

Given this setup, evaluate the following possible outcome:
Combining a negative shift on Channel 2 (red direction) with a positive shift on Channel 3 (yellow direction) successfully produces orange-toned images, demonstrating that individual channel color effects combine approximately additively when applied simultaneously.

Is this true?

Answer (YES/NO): NO